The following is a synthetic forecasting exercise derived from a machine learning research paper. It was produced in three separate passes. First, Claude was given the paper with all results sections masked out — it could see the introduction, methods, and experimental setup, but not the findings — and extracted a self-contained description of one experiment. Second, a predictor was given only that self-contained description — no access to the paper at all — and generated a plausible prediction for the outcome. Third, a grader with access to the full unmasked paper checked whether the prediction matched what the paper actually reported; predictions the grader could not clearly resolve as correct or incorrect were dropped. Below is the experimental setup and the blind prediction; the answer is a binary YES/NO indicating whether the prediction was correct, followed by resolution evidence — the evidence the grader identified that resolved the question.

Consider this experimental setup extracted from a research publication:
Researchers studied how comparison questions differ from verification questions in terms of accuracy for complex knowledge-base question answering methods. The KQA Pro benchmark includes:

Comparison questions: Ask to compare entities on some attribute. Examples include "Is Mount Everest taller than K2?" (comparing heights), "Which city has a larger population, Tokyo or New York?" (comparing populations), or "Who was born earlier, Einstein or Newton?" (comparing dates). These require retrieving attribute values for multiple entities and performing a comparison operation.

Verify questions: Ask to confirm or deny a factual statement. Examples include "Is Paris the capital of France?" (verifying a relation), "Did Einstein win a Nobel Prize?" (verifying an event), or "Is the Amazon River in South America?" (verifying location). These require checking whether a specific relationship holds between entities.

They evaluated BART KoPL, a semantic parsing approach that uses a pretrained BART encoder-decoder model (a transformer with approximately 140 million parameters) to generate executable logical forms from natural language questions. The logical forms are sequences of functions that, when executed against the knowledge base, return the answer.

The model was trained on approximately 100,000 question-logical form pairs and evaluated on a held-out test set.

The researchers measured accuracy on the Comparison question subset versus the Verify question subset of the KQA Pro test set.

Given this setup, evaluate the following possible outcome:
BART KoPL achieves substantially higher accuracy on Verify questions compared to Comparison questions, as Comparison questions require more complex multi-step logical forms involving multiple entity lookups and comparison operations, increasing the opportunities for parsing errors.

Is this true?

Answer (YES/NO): NO